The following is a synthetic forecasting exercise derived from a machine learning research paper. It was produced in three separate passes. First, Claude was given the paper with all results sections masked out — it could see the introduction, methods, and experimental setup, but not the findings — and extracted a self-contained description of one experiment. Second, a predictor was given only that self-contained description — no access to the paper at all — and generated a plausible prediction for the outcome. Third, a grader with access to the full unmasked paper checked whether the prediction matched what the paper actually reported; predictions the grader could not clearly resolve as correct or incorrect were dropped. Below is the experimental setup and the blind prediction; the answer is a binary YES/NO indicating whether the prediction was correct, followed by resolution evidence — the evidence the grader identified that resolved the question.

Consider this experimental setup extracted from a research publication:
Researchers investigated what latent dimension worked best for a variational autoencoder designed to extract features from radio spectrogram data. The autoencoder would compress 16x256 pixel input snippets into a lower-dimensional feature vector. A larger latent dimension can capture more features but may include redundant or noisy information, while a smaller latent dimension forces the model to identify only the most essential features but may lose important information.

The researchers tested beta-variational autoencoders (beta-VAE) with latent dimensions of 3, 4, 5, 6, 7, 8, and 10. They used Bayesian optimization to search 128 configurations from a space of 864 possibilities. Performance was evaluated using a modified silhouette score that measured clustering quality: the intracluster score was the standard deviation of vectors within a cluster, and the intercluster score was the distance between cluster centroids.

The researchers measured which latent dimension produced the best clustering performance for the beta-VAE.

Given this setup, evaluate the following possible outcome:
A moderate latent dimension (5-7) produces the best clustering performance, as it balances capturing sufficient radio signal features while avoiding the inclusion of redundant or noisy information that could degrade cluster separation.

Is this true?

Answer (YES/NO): NO